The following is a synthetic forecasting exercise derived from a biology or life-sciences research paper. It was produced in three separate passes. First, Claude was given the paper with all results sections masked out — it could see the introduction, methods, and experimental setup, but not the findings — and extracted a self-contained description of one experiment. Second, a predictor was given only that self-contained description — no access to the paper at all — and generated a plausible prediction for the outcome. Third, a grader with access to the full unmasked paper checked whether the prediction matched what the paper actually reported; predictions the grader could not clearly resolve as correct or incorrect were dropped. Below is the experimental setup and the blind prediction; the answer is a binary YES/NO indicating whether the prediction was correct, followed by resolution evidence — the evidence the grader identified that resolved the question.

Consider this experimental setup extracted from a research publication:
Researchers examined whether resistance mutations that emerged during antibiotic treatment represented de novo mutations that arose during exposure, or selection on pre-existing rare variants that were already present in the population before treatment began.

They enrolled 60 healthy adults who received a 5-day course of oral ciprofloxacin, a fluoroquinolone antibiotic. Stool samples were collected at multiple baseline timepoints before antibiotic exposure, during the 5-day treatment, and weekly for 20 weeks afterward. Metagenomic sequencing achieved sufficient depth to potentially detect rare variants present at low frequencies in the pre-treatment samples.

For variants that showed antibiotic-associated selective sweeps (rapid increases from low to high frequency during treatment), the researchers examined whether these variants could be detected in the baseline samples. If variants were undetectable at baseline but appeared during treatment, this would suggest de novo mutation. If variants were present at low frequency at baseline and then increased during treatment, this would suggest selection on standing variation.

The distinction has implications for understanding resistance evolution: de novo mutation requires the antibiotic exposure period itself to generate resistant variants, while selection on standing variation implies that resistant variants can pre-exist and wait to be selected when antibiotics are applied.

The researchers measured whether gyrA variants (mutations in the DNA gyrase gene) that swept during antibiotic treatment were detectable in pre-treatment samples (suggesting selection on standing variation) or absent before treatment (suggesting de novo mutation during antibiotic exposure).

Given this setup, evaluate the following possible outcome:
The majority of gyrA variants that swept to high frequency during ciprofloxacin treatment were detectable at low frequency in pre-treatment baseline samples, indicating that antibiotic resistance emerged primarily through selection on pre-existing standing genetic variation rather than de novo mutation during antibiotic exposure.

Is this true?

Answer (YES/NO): NO